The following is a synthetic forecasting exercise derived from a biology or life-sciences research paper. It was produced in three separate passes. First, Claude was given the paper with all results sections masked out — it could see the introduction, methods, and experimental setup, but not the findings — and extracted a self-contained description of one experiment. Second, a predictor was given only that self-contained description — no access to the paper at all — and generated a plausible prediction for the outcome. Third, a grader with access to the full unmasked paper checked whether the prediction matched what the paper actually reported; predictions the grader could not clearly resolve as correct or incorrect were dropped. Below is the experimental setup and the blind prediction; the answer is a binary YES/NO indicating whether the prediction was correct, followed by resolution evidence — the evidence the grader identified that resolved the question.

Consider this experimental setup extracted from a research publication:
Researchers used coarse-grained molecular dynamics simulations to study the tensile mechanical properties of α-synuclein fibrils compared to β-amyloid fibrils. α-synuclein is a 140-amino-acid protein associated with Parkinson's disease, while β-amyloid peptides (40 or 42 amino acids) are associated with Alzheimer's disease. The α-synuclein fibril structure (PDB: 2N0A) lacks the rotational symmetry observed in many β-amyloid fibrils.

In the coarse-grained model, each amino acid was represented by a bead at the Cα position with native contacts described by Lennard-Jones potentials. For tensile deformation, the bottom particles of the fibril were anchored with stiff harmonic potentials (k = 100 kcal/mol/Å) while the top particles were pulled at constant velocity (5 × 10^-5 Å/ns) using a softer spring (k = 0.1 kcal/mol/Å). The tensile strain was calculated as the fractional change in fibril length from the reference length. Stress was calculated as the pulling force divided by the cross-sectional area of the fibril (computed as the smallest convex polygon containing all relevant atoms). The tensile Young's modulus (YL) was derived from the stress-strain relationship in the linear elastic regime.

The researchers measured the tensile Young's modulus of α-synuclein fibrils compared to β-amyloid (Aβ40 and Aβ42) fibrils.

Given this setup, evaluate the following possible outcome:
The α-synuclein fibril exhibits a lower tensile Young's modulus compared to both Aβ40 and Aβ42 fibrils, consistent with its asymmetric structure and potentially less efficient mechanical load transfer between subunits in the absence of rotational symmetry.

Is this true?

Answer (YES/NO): NO